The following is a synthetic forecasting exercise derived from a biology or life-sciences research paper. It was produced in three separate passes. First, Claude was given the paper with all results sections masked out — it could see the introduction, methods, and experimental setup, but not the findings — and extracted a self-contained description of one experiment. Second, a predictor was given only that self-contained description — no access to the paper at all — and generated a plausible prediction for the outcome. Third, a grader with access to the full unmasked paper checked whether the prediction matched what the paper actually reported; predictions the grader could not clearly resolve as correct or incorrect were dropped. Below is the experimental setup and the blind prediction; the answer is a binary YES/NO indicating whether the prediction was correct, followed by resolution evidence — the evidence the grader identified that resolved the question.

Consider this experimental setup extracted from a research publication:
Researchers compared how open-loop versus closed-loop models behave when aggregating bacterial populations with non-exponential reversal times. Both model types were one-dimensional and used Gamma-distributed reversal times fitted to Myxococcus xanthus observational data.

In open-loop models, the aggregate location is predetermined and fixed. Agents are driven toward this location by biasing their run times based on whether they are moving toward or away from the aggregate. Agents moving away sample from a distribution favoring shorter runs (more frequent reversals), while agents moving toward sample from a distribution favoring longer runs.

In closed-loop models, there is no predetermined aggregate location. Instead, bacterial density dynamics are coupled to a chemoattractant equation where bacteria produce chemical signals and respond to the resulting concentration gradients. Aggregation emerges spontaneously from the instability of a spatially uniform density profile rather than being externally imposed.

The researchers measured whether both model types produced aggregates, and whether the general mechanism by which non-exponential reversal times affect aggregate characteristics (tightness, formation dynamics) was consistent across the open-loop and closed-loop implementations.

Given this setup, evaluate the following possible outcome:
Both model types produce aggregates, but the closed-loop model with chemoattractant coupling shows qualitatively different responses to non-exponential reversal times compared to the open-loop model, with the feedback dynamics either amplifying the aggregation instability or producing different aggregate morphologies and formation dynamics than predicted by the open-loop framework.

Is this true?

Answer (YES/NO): NO